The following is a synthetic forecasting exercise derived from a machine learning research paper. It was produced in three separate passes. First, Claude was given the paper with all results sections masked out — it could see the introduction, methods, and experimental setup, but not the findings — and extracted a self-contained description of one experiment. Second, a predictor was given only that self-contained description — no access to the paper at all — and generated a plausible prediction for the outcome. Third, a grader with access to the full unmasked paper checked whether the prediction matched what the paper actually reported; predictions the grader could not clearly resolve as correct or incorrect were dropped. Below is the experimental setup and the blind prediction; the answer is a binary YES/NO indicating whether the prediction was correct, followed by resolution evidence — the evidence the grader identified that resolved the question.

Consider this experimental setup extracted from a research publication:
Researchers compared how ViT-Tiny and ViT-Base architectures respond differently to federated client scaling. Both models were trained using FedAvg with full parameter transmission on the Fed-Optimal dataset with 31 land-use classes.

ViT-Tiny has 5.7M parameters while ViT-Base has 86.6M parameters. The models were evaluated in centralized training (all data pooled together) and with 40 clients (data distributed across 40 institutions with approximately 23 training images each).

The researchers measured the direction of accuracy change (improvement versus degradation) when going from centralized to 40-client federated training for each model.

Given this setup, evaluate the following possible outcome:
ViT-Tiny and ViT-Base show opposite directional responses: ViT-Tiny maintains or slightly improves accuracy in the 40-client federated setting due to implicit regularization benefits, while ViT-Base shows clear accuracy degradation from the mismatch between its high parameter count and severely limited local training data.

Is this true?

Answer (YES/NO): NO